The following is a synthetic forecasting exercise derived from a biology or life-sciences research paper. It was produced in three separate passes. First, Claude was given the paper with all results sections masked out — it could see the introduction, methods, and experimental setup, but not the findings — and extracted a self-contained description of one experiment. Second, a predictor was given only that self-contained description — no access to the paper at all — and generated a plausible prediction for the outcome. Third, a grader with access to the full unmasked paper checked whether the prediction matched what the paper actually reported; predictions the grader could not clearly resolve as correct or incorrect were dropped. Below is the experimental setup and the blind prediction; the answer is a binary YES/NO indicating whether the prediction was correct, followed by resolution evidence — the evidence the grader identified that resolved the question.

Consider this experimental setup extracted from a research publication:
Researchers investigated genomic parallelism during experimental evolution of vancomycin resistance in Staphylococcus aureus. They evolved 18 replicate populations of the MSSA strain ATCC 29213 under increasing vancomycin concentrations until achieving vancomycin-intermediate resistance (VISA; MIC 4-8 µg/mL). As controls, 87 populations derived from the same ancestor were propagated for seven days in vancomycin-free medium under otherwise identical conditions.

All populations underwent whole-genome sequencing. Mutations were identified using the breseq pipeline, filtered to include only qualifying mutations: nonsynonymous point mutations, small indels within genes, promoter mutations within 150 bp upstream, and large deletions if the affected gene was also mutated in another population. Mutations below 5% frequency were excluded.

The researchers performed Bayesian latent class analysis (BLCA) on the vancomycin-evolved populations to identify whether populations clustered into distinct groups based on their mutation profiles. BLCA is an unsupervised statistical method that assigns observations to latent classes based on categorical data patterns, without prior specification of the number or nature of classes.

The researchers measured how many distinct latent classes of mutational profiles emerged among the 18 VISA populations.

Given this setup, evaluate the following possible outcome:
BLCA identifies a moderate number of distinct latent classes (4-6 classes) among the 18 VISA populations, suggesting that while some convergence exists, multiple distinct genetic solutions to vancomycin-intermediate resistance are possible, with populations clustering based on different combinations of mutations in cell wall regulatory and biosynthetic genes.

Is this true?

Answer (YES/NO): NO